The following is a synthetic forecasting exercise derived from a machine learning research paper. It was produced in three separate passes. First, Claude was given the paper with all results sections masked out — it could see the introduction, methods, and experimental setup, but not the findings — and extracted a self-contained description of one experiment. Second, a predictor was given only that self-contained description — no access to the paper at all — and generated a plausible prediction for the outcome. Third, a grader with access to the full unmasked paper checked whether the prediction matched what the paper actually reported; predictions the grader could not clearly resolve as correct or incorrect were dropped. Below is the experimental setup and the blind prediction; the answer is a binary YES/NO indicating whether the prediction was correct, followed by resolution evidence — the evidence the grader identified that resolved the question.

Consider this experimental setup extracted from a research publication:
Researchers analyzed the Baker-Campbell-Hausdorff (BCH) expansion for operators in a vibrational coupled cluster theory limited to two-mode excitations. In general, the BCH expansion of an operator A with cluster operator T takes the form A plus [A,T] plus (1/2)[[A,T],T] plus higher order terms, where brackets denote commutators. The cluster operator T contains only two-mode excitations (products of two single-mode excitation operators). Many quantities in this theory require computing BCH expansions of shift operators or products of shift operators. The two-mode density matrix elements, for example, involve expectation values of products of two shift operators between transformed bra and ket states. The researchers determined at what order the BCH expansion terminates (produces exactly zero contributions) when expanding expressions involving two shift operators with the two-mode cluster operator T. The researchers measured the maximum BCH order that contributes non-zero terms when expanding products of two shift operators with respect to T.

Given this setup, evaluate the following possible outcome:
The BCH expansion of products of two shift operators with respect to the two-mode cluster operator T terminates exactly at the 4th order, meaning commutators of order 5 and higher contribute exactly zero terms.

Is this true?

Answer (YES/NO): NO